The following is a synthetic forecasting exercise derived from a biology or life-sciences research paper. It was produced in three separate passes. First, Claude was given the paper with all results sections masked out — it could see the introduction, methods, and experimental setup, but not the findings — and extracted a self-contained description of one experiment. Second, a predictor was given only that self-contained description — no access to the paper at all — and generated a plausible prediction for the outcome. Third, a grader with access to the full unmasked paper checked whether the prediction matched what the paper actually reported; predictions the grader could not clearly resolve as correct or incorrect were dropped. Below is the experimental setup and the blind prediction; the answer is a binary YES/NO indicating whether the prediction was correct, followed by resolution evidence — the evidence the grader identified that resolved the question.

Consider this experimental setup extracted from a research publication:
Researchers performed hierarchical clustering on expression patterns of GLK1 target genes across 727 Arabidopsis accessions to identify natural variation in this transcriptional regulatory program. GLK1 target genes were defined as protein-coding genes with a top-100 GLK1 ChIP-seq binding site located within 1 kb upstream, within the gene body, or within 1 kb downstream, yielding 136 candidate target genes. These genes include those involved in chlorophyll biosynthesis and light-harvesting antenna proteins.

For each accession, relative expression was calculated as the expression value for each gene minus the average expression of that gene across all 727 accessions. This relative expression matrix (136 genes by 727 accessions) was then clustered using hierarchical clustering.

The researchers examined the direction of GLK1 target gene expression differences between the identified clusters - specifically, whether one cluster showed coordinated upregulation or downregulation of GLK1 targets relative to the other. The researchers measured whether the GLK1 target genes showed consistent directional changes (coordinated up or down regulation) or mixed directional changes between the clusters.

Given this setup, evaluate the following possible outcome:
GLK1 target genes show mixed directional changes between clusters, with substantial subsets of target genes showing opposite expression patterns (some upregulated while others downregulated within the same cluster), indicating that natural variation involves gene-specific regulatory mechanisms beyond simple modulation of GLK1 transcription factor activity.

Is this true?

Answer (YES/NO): YES